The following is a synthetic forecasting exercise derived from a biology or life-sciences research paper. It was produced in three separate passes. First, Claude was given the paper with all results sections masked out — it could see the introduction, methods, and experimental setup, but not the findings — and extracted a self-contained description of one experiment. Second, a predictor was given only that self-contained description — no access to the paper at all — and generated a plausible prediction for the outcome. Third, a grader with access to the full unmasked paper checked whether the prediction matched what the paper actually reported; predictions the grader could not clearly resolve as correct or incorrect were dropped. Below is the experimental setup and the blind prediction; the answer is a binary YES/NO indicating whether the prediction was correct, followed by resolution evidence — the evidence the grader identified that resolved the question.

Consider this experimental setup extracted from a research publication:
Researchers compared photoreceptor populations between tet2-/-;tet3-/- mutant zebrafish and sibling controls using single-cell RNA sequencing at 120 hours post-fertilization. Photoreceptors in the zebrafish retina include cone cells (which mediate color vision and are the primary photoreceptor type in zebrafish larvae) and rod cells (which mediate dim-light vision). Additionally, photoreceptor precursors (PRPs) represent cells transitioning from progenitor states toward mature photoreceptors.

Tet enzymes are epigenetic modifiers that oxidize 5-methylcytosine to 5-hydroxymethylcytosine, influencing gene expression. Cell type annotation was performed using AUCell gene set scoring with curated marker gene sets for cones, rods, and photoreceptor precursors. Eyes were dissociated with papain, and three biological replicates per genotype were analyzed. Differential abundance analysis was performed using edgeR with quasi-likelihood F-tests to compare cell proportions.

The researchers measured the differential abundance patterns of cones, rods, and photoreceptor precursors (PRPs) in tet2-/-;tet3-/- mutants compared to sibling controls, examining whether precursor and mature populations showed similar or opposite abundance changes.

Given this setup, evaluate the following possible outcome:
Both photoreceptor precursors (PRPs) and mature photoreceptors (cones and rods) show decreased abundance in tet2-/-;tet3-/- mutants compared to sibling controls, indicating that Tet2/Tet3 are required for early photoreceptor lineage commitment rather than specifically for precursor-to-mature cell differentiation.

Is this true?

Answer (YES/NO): NO